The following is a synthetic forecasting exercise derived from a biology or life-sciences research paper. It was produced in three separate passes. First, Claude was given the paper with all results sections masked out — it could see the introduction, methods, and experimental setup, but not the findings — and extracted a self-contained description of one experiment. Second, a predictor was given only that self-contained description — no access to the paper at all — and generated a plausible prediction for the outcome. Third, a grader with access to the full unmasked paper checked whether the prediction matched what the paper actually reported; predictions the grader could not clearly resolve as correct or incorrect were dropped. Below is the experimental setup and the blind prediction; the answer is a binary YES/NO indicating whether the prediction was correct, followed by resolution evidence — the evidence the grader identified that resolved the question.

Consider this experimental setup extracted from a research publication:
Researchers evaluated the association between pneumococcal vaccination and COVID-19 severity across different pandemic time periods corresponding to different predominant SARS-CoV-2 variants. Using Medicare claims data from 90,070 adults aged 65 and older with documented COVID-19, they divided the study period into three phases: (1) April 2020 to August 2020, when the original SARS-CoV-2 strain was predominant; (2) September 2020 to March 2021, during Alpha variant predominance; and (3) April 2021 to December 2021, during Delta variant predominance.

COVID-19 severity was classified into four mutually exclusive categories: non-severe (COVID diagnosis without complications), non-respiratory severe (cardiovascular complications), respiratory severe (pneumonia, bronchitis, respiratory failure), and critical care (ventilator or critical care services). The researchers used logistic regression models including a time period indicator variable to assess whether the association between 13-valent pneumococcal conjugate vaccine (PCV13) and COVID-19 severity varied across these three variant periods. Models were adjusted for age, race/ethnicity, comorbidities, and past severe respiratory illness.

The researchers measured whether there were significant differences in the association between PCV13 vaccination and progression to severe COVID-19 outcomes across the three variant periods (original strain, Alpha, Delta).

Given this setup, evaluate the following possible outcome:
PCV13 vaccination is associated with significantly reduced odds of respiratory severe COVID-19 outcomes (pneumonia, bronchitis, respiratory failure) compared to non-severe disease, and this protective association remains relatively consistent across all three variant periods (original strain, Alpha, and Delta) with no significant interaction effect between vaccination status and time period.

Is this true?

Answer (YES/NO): NO